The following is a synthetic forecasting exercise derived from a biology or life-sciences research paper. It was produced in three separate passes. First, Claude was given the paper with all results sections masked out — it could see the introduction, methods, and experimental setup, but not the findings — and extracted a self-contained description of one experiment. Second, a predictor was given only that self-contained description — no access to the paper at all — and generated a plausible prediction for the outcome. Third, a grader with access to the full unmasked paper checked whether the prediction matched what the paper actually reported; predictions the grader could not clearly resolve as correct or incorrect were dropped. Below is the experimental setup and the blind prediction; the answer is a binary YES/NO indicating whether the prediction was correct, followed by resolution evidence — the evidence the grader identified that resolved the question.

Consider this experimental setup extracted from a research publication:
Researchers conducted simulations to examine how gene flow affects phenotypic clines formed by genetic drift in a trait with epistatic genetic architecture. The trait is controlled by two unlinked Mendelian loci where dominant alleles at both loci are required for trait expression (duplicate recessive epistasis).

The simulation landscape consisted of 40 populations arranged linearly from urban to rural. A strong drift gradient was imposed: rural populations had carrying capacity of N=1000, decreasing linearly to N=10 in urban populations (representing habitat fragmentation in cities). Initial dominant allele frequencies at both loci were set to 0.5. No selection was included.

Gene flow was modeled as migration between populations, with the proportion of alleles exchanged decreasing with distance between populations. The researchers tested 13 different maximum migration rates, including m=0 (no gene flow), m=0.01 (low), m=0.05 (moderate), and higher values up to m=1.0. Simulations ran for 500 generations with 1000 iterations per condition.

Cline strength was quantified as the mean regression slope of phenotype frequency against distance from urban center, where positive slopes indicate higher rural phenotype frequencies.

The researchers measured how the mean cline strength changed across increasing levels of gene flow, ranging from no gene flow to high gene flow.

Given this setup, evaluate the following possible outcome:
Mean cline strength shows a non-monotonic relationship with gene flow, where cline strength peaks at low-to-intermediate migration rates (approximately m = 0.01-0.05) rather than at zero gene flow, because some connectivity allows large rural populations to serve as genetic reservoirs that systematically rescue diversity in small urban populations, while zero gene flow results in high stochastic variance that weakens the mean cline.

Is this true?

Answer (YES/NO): NO